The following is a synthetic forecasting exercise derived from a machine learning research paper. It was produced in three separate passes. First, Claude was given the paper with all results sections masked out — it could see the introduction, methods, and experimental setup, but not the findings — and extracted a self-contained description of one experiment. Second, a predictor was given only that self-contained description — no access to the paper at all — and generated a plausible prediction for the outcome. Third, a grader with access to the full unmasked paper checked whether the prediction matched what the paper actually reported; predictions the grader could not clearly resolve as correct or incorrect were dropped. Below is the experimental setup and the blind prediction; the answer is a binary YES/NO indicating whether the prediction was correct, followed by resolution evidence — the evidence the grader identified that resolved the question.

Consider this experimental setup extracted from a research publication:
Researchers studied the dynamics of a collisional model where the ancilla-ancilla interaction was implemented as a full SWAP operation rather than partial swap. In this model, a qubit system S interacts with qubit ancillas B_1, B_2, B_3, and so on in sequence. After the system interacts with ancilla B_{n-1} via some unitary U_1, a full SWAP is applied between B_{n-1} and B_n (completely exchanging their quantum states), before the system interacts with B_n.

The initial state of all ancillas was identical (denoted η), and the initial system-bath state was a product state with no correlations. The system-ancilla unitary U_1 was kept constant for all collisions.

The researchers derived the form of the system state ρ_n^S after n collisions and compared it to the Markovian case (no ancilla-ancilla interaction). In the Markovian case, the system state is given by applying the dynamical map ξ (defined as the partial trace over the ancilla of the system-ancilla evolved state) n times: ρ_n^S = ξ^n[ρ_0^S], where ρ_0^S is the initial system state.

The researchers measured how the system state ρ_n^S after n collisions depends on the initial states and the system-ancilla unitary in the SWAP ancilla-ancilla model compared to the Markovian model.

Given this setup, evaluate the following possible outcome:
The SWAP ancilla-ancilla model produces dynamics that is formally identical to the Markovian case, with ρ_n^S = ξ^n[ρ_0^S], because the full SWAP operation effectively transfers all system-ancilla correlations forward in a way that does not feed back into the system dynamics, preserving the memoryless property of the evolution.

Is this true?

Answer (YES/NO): NO